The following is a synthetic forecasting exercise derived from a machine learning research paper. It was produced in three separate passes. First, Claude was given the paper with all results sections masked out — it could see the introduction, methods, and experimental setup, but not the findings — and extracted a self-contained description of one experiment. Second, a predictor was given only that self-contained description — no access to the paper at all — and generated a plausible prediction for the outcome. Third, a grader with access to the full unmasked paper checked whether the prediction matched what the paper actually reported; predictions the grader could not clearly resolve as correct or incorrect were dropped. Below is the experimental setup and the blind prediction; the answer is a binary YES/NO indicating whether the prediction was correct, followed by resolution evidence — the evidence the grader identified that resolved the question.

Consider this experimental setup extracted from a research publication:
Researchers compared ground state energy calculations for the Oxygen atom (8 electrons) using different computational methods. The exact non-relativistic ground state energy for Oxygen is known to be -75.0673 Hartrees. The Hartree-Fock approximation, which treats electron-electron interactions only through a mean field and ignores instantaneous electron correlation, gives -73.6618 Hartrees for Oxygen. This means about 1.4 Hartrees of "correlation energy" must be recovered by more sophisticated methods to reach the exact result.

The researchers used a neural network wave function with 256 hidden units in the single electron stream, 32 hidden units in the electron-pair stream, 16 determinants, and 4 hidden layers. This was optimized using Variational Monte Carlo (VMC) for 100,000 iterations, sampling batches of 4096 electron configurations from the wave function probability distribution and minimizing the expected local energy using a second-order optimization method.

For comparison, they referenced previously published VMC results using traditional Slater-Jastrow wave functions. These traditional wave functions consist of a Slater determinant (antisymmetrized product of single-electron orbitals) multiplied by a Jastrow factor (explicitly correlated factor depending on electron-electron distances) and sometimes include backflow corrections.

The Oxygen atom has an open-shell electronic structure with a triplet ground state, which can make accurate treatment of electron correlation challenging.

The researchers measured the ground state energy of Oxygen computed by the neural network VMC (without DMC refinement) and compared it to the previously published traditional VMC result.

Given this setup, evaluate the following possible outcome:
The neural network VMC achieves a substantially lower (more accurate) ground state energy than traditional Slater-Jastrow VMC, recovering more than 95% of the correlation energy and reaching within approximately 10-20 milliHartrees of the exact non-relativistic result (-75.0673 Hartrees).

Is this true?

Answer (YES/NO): NO